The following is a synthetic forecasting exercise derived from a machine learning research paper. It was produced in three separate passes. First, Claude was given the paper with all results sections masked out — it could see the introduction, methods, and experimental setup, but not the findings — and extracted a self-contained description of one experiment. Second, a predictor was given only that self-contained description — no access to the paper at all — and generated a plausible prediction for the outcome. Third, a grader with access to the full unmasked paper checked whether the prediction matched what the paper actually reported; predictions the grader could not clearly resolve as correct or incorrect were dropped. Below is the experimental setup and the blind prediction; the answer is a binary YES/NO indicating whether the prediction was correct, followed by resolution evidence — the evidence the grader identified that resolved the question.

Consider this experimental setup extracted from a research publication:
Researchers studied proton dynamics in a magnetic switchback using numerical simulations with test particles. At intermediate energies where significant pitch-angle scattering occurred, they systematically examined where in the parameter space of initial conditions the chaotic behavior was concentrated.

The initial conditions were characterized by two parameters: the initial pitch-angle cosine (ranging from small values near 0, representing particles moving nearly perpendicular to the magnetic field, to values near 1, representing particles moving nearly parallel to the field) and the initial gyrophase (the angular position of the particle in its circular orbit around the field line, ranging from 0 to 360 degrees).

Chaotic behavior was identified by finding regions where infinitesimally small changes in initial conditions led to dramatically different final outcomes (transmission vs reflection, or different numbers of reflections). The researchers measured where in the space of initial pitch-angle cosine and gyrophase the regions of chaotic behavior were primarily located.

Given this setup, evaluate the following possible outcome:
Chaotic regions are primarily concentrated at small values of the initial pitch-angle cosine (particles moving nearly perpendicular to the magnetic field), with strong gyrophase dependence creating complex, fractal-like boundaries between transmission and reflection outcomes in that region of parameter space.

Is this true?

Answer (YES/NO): YES